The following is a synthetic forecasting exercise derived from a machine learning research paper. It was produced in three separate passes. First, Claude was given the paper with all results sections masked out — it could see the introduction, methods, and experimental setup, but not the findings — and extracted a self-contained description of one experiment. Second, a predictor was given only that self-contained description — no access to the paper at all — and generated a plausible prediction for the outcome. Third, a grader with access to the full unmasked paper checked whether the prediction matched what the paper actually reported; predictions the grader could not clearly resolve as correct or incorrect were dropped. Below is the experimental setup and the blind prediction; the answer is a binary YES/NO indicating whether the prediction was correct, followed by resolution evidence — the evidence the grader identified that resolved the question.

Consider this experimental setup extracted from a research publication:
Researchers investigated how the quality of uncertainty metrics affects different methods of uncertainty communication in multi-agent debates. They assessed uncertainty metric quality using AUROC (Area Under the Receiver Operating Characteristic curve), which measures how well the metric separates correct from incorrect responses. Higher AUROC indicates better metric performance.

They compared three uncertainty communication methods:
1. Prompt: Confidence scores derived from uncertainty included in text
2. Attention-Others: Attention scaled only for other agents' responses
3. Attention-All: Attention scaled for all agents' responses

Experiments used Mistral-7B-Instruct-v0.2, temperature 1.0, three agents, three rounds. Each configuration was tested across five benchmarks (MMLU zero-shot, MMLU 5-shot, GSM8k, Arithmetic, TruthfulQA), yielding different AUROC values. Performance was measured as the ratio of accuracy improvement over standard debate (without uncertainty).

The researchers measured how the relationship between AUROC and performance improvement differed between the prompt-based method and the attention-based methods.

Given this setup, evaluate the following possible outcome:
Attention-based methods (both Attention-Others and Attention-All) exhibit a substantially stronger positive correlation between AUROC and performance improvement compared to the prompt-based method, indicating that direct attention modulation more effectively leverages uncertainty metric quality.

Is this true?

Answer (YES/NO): YES